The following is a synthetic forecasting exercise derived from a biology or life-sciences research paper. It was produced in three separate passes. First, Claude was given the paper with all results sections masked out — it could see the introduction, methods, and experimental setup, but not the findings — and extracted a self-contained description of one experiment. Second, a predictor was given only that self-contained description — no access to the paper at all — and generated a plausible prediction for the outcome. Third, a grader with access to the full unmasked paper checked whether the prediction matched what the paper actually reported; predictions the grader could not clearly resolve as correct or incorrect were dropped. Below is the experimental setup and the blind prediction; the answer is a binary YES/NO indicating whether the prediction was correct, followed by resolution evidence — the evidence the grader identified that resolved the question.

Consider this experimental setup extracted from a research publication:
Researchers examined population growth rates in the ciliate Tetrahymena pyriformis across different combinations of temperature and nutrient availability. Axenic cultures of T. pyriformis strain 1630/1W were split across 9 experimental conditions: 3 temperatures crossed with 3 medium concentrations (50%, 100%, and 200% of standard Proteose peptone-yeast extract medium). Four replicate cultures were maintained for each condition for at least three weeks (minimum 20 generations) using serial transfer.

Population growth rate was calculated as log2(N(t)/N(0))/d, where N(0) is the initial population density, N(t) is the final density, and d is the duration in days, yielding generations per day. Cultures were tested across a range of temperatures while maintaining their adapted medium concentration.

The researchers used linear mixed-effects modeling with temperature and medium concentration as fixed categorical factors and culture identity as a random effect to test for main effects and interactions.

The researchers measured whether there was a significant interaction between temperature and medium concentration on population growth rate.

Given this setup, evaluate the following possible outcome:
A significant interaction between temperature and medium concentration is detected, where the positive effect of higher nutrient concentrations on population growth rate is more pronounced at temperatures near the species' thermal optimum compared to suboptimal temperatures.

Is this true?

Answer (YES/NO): YES